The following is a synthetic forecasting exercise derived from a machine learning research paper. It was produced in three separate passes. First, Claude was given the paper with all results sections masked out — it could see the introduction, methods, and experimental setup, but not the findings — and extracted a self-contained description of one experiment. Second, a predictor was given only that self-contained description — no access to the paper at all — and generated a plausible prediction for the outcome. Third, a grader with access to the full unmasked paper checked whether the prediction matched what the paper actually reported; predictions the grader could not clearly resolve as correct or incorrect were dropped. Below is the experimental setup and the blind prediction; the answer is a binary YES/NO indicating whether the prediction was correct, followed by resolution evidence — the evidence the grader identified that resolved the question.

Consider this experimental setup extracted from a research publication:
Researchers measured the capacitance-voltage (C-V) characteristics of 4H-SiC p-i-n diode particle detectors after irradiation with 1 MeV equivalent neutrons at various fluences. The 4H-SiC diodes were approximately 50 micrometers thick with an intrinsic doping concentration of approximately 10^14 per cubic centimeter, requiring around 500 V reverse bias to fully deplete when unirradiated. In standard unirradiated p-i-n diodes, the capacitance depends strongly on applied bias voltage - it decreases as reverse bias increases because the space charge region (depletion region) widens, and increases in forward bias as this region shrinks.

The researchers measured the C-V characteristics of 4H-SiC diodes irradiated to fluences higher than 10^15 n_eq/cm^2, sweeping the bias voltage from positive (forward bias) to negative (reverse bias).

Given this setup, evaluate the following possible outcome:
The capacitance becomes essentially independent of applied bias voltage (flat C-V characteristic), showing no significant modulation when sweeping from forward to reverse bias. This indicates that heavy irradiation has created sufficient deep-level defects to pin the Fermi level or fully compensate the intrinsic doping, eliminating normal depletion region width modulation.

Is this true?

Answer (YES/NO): YES